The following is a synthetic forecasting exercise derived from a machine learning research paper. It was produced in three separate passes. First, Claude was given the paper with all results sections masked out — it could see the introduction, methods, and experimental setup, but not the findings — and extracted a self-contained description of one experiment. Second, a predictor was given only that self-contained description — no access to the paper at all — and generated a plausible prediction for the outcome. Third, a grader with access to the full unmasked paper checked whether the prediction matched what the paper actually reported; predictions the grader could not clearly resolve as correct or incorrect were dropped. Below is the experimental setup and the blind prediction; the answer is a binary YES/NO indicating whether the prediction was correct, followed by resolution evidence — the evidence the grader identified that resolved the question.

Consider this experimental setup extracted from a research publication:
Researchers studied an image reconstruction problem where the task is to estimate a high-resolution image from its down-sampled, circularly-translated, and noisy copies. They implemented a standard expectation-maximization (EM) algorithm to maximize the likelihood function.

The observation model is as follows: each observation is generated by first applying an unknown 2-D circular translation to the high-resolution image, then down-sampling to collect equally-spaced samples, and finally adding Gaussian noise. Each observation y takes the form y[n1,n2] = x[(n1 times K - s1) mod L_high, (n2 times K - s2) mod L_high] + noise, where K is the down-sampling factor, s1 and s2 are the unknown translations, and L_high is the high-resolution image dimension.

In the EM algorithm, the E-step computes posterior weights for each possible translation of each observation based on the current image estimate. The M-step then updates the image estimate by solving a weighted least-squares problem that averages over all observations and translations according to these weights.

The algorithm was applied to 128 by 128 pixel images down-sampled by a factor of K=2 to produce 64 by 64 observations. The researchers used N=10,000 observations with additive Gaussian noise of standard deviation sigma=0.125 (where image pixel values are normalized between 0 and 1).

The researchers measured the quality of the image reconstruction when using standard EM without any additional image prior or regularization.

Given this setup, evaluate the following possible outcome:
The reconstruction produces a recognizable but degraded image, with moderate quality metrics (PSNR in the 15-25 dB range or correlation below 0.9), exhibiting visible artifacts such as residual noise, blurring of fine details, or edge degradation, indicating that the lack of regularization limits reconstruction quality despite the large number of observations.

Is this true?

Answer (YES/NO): NO